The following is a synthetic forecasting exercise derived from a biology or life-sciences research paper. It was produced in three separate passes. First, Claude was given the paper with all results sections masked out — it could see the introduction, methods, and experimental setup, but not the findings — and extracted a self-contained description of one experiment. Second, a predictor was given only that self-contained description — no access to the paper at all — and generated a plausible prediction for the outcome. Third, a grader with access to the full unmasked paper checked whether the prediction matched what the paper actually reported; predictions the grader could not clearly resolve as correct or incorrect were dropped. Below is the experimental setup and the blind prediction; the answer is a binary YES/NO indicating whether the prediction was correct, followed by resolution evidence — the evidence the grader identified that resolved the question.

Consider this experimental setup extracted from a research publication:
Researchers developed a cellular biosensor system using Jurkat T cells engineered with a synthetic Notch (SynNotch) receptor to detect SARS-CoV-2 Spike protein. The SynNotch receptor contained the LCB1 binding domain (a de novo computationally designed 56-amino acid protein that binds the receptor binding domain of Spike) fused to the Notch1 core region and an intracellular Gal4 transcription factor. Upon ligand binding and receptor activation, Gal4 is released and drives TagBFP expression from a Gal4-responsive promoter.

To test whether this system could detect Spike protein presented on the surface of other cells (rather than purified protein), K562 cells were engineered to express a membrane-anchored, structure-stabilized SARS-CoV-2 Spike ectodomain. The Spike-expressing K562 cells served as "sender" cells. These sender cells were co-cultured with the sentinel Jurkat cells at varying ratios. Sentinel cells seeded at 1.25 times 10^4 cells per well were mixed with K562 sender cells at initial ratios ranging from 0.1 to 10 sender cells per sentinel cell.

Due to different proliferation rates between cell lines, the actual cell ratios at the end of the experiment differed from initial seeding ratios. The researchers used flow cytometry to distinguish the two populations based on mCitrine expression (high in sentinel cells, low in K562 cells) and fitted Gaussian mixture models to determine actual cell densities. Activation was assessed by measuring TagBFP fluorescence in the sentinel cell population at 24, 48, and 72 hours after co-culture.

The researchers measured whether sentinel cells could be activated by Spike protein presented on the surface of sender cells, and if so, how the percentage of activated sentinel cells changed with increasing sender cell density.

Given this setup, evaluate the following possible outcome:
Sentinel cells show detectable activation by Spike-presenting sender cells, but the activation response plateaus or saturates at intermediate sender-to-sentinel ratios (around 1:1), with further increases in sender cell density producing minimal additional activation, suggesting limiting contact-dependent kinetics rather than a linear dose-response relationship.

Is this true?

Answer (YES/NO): YES